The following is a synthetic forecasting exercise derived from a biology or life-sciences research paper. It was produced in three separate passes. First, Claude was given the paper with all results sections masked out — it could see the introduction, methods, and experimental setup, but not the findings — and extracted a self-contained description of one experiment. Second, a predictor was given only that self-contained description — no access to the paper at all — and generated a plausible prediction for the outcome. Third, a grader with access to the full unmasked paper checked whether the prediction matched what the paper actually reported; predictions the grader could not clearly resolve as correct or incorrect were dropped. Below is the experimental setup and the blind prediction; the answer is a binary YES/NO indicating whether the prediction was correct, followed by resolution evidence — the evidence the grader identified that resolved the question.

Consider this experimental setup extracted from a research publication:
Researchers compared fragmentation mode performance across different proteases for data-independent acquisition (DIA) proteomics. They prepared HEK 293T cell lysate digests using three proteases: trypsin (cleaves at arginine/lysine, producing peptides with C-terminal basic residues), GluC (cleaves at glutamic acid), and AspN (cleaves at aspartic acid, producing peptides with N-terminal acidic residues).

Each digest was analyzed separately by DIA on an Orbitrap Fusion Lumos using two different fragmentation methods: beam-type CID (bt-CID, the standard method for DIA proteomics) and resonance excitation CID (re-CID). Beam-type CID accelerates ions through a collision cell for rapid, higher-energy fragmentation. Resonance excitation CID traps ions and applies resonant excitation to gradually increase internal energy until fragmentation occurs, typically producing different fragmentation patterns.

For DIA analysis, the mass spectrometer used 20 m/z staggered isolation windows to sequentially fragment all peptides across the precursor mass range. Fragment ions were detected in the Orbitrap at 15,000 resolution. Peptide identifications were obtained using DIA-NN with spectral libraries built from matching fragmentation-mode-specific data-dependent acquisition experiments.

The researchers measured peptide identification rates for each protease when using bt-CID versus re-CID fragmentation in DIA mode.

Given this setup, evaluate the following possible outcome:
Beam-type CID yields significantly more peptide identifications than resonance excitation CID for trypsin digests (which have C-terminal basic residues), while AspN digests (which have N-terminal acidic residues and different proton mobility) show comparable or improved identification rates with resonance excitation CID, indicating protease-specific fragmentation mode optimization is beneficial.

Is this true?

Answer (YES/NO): NO